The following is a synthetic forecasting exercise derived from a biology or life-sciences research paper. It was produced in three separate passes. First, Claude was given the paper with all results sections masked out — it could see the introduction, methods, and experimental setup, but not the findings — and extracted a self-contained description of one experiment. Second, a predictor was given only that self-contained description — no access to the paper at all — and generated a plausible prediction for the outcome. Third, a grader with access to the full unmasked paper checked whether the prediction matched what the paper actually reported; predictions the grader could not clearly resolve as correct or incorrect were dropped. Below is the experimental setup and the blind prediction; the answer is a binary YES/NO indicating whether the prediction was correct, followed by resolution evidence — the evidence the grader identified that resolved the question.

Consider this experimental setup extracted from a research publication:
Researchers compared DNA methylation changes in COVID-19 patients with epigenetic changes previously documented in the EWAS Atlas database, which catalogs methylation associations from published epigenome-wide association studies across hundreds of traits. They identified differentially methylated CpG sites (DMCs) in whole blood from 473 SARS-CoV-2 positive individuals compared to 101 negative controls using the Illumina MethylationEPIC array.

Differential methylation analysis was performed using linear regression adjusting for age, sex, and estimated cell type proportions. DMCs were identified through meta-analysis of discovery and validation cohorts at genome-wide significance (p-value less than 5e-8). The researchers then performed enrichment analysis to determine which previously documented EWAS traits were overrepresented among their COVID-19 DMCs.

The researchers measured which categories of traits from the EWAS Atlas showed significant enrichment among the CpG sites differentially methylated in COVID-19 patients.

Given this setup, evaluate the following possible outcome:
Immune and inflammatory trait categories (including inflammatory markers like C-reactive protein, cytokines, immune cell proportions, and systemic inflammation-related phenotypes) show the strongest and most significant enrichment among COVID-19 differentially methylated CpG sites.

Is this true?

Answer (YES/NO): NO